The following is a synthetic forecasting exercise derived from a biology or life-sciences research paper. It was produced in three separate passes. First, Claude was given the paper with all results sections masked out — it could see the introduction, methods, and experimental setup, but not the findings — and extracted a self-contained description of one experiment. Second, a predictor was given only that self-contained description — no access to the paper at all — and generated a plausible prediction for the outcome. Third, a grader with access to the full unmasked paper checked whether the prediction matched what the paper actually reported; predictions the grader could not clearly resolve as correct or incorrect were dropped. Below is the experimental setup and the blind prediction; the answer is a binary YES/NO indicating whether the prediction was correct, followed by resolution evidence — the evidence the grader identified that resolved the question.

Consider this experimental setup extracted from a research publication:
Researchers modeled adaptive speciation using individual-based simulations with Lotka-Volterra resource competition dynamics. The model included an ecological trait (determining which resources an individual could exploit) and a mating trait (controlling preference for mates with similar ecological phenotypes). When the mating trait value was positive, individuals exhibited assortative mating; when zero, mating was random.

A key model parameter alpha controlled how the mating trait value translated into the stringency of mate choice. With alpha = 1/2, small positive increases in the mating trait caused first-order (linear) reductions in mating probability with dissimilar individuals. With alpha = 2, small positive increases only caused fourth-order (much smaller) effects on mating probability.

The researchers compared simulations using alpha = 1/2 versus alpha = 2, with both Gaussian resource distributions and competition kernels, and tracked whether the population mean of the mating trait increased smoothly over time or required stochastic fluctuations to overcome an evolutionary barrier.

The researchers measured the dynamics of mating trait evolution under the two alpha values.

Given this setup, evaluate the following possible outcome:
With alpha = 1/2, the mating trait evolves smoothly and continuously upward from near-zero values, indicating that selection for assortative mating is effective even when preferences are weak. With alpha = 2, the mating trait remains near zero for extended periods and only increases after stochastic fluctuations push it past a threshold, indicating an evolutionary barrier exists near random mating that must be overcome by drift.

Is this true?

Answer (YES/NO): YES